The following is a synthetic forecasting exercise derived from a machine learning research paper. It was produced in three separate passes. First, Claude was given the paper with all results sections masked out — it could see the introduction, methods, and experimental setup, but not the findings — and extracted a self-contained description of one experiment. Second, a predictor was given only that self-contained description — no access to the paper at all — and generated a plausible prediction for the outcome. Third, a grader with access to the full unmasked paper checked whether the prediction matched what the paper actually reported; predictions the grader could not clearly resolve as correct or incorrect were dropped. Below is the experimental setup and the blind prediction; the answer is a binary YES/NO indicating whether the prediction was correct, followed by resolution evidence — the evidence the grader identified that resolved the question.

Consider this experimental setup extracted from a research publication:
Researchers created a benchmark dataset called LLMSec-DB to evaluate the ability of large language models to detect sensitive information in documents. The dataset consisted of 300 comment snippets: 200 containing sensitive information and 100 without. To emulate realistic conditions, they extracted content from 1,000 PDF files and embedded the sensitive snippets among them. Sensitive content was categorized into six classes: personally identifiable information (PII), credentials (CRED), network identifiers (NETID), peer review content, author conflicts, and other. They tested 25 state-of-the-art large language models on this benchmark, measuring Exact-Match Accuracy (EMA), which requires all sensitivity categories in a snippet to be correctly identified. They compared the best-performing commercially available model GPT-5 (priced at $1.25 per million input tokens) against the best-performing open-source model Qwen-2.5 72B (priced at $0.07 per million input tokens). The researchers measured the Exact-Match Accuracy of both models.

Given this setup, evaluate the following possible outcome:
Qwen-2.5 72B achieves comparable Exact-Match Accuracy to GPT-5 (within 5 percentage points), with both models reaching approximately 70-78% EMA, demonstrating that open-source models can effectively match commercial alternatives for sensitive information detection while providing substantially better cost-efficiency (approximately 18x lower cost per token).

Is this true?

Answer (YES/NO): NO